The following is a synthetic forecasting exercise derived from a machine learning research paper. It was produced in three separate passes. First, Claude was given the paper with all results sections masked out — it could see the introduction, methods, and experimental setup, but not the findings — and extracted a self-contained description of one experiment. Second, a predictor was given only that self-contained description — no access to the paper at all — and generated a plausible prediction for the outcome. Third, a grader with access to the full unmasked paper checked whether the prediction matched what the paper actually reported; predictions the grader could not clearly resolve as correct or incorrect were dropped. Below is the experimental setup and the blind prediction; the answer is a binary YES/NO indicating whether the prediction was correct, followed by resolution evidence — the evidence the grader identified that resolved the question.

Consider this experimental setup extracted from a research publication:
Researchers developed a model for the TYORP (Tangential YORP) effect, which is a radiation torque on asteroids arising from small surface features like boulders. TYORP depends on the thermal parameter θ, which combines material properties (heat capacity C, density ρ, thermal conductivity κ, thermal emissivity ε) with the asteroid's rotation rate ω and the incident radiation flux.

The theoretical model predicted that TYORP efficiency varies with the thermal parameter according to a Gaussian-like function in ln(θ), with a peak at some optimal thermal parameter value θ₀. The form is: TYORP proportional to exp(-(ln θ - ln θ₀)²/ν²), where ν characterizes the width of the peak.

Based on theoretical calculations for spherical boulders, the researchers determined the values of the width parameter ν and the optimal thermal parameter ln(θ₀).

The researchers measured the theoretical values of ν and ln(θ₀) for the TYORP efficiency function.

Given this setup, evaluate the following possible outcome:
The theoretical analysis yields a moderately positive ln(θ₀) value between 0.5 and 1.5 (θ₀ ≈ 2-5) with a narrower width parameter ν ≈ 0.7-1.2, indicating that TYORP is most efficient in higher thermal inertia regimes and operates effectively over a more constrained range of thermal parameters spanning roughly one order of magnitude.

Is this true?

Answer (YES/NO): NO